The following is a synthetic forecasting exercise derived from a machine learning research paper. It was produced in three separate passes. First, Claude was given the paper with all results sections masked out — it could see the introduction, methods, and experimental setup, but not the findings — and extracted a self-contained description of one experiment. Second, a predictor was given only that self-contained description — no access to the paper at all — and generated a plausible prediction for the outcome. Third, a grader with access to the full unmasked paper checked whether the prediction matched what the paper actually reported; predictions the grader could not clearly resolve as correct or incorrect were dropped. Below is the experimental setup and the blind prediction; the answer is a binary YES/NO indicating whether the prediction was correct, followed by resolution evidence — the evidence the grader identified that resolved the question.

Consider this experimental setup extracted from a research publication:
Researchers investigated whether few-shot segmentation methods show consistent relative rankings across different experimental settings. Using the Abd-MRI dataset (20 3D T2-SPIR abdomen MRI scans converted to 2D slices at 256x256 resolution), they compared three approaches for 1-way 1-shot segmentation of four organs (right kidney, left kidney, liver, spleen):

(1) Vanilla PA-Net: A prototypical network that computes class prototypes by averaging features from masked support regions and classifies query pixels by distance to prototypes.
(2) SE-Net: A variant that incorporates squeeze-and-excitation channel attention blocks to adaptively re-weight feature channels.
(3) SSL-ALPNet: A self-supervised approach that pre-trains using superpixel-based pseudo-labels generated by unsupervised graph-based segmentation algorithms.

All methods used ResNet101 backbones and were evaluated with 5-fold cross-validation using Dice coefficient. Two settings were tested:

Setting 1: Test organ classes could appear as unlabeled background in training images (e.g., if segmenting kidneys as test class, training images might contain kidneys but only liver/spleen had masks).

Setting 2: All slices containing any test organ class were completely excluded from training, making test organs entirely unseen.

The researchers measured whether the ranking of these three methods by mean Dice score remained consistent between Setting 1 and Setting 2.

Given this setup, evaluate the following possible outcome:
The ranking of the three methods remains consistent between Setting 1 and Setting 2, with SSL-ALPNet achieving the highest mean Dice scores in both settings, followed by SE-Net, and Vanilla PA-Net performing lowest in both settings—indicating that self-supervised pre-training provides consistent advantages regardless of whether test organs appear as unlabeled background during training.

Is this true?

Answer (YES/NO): YES